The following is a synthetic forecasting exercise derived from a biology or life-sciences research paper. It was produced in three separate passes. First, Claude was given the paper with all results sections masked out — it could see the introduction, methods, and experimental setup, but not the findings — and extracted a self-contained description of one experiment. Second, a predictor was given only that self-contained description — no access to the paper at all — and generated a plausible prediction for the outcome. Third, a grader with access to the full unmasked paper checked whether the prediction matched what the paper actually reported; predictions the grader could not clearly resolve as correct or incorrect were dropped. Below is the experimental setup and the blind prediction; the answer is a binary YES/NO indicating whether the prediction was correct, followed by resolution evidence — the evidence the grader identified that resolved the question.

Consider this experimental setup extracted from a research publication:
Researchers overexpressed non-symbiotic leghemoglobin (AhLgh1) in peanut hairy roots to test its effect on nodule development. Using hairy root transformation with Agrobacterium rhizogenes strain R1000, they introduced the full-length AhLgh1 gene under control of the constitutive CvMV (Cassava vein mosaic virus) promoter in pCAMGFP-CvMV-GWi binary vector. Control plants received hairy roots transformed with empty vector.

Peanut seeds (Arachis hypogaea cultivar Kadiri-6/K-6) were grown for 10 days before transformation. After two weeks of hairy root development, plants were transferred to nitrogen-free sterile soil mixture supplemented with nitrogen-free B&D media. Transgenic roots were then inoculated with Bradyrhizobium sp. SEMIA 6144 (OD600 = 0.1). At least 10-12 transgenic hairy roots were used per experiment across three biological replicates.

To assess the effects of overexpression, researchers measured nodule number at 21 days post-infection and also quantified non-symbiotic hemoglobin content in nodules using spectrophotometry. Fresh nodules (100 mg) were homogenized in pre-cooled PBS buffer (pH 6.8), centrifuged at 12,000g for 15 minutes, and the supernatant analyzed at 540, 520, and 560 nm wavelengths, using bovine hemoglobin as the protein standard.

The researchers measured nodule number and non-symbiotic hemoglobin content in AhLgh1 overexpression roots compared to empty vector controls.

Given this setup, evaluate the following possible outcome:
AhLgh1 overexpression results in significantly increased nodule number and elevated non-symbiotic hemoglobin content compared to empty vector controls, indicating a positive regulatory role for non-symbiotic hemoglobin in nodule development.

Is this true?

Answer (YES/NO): NO